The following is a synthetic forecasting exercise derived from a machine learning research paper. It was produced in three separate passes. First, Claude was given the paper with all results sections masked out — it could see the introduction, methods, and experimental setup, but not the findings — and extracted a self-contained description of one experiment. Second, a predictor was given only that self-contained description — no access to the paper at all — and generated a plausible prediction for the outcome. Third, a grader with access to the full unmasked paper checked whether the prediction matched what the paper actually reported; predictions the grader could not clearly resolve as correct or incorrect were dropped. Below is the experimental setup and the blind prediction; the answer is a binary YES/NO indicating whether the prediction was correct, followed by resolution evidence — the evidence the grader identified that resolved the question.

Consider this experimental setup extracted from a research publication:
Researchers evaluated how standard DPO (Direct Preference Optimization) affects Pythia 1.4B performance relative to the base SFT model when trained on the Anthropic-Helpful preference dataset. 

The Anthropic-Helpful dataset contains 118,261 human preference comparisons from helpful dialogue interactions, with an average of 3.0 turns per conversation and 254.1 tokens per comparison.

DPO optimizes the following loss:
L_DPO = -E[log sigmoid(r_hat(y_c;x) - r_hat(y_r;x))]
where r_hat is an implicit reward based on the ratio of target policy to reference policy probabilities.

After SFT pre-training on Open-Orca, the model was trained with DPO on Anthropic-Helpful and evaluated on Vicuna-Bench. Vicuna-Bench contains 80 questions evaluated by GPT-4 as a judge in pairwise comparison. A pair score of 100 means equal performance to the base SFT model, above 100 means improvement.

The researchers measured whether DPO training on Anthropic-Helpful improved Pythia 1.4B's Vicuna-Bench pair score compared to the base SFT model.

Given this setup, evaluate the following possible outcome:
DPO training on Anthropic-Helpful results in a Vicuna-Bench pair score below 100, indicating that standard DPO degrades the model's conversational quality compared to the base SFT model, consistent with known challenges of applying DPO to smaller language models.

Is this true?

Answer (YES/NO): NO